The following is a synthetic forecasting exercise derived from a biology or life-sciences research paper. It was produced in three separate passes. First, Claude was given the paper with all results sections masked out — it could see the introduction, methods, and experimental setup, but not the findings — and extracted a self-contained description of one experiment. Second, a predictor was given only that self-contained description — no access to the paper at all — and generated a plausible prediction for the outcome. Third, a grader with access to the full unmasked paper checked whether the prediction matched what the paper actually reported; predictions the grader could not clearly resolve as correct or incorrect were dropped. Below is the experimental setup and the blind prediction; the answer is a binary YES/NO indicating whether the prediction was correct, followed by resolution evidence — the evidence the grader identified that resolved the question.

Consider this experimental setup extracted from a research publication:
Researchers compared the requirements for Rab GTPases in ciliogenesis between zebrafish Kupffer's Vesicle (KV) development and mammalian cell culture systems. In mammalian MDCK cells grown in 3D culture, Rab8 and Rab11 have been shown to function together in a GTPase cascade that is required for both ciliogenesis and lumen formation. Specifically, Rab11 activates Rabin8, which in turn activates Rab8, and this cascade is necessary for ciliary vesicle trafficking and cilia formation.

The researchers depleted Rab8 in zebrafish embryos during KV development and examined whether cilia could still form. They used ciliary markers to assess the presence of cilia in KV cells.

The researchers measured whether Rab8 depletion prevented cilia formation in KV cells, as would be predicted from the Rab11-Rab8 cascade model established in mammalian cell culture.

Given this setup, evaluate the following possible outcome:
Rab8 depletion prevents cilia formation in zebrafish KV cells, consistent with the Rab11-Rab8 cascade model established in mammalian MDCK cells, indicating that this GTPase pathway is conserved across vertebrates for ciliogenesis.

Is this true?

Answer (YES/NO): NO